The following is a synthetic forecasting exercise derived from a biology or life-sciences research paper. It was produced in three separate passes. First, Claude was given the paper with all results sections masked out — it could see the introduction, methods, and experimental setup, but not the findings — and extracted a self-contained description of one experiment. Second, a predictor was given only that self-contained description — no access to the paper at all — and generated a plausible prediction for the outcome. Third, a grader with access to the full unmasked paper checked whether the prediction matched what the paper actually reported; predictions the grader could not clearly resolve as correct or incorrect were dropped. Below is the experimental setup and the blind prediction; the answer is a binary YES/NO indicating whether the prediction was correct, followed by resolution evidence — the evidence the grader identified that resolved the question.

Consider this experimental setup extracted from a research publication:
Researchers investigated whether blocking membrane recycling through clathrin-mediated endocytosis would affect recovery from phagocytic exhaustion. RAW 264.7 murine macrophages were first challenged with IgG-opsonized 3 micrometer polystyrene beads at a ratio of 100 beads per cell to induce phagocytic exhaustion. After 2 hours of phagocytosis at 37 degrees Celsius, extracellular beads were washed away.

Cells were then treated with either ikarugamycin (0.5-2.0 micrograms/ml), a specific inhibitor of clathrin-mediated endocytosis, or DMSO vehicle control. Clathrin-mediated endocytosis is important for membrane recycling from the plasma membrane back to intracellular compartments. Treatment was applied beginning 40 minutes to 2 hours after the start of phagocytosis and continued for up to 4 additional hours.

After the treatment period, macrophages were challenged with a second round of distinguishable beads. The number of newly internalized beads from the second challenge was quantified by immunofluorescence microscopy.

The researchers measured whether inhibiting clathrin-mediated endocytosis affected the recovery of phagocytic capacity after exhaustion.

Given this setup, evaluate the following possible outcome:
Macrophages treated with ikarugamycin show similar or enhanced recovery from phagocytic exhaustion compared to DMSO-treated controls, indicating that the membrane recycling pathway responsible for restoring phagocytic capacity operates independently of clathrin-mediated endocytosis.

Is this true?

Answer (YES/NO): NO